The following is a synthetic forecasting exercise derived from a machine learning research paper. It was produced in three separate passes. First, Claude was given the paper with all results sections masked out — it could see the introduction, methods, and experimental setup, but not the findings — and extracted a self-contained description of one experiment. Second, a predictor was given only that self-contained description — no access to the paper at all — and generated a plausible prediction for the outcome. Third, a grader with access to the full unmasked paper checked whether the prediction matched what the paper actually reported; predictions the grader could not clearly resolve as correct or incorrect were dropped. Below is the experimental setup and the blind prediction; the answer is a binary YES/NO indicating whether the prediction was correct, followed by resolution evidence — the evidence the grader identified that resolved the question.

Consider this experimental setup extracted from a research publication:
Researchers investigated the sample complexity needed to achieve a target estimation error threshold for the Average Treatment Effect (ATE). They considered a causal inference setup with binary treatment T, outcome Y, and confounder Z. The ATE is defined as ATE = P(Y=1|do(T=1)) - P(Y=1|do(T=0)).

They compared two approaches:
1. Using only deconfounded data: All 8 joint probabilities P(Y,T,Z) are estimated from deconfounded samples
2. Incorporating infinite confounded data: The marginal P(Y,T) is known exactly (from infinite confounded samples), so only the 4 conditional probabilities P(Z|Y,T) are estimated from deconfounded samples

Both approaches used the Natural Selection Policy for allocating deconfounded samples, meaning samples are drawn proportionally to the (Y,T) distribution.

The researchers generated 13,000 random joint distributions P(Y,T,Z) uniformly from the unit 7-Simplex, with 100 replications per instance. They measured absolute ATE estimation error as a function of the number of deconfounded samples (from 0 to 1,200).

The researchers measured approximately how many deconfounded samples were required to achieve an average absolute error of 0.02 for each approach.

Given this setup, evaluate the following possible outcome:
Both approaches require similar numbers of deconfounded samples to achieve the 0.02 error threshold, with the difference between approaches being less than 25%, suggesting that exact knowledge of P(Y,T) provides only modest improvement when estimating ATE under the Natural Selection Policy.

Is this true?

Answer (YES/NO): NO